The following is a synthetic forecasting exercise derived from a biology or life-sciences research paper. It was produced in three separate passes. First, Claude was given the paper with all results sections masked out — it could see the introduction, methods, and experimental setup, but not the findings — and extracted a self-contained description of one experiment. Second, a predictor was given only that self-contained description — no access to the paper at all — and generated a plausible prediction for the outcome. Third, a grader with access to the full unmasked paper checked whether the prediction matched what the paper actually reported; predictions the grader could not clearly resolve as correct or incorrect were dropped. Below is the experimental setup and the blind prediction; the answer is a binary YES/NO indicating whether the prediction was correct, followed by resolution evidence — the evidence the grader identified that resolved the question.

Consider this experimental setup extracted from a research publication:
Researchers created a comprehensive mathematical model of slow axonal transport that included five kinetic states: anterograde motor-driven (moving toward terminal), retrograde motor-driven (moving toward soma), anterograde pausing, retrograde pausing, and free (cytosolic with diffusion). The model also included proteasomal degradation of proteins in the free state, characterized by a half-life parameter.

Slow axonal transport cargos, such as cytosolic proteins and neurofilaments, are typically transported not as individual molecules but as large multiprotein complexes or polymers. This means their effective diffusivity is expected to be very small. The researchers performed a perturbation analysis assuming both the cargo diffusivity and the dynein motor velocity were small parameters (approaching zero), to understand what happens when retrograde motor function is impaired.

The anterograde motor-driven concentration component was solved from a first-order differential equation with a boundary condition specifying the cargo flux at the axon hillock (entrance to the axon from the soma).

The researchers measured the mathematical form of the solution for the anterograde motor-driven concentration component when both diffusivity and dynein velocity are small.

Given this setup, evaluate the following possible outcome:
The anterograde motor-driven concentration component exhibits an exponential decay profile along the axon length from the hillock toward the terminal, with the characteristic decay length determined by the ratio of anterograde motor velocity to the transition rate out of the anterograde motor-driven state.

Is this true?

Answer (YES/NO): NO